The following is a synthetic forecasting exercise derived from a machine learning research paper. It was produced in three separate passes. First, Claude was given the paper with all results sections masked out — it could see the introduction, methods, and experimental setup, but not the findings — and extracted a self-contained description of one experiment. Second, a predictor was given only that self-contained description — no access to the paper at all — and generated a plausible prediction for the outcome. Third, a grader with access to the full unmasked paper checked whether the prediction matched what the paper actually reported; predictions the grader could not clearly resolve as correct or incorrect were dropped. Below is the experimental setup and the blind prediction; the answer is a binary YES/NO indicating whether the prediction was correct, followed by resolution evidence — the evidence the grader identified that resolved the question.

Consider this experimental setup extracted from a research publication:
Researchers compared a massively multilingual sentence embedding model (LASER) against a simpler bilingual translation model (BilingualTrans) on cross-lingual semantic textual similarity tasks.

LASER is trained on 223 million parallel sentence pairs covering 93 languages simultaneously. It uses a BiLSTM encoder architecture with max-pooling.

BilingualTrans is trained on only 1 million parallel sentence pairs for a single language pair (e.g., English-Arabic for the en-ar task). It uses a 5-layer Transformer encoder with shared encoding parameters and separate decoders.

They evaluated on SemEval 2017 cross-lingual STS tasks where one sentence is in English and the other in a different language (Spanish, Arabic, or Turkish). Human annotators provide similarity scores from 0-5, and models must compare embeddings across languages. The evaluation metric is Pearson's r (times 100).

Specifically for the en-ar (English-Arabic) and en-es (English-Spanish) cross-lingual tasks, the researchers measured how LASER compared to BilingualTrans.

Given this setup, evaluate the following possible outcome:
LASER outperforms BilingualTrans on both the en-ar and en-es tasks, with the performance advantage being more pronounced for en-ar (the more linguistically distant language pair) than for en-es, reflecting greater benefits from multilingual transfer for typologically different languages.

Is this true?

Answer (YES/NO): NO